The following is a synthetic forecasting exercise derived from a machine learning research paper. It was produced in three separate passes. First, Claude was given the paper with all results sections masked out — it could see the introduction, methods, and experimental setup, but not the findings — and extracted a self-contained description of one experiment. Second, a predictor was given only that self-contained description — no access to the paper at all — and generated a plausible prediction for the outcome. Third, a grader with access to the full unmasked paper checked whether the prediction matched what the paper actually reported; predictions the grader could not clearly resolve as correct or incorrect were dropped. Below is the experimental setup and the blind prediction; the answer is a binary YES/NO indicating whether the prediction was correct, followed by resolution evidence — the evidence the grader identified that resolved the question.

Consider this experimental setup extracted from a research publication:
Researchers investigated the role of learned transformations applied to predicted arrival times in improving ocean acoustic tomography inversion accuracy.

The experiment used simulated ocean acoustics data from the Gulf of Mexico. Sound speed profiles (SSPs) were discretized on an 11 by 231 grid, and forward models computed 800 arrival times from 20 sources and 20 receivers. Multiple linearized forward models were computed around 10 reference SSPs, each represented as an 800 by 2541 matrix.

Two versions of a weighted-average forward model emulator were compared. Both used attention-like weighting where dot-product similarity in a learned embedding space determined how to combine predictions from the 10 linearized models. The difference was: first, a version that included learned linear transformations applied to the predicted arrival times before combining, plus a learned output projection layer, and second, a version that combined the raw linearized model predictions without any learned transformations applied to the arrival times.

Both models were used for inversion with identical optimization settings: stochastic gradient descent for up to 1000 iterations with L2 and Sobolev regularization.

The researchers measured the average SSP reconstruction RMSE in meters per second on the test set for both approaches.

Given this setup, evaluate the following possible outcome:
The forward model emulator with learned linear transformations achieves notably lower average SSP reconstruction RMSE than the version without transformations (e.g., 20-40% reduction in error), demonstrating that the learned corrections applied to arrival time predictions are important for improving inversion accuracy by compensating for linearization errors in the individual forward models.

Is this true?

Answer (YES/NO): YES